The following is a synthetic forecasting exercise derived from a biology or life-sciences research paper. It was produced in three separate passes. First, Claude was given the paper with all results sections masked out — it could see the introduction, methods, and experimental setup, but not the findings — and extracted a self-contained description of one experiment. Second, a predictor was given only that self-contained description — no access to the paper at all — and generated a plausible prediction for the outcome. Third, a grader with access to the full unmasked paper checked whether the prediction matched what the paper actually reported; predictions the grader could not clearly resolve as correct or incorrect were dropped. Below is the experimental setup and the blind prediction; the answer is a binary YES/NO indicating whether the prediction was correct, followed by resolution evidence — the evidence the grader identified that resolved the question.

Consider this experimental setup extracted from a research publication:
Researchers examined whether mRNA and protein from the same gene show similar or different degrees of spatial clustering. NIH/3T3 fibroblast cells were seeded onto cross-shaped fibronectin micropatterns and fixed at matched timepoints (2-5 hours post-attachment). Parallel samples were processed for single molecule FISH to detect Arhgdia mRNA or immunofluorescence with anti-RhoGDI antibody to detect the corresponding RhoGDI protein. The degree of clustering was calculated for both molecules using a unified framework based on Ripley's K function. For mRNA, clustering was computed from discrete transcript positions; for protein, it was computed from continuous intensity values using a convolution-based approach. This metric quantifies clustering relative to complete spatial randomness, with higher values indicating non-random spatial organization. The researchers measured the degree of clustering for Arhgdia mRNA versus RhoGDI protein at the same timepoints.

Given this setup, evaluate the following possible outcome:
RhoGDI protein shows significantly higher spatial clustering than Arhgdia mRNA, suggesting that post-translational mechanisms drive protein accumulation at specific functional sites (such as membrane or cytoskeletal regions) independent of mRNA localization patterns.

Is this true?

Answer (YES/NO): YES